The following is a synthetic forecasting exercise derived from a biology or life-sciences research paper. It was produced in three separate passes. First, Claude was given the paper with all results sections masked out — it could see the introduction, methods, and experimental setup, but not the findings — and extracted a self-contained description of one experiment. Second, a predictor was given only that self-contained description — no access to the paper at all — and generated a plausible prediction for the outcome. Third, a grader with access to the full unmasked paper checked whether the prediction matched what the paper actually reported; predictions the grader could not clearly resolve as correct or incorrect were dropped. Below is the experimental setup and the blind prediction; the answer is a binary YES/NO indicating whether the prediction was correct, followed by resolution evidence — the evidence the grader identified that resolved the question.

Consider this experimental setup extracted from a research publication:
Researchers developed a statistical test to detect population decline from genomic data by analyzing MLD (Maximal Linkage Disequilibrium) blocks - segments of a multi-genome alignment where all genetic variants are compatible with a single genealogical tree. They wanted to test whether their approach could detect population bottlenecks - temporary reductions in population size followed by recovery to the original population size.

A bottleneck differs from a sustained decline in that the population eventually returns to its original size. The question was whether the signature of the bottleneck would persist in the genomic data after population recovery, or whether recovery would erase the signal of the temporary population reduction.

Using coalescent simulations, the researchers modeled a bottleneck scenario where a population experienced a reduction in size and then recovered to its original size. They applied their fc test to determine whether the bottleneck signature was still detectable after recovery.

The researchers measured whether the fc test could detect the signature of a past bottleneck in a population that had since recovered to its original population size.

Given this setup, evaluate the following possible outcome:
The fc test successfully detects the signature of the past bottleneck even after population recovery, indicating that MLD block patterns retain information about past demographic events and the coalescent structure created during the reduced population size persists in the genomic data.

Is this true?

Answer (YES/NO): YES